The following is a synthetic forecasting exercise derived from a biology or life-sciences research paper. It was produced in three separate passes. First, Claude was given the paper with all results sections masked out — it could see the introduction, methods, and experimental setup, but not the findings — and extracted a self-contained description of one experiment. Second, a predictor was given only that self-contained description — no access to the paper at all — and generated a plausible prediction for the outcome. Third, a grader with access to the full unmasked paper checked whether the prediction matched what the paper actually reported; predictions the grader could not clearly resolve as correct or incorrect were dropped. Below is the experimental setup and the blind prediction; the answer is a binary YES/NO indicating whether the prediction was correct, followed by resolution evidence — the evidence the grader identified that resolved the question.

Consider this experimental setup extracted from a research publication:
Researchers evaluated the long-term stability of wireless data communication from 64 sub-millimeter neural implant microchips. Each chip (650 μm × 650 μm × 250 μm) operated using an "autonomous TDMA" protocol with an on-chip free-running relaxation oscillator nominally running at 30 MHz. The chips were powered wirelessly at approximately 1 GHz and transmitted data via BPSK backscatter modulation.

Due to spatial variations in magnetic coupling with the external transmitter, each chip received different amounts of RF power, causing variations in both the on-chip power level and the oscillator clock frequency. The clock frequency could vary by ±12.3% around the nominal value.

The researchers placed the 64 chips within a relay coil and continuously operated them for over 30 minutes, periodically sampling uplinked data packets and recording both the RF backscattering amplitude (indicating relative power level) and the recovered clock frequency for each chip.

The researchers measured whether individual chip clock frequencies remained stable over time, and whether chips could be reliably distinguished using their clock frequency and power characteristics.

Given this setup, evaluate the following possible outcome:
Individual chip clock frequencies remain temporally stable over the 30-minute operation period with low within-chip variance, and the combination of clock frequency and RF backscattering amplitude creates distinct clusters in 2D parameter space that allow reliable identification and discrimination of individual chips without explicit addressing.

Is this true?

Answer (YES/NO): YES